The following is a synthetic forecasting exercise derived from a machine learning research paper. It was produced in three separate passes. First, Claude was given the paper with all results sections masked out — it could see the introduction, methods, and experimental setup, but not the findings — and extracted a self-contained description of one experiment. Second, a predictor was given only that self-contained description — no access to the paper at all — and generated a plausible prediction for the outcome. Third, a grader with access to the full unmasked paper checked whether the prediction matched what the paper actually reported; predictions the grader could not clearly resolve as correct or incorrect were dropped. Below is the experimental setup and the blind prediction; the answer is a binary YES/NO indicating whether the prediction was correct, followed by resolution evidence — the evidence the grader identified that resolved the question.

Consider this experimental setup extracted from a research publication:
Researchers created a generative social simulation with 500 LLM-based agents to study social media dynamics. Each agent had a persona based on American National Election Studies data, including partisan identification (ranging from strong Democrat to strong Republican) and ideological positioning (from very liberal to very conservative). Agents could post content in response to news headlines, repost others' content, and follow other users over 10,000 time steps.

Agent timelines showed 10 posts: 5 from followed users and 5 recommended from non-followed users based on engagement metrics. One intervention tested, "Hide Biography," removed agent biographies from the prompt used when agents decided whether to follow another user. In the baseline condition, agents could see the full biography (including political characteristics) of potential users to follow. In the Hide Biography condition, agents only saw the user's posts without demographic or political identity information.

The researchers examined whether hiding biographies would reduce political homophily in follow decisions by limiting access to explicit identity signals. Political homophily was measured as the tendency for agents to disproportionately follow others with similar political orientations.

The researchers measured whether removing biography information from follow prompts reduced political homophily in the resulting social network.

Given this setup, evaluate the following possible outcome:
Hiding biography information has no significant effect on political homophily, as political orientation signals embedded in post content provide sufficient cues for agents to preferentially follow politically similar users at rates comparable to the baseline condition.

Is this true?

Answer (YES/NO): YES